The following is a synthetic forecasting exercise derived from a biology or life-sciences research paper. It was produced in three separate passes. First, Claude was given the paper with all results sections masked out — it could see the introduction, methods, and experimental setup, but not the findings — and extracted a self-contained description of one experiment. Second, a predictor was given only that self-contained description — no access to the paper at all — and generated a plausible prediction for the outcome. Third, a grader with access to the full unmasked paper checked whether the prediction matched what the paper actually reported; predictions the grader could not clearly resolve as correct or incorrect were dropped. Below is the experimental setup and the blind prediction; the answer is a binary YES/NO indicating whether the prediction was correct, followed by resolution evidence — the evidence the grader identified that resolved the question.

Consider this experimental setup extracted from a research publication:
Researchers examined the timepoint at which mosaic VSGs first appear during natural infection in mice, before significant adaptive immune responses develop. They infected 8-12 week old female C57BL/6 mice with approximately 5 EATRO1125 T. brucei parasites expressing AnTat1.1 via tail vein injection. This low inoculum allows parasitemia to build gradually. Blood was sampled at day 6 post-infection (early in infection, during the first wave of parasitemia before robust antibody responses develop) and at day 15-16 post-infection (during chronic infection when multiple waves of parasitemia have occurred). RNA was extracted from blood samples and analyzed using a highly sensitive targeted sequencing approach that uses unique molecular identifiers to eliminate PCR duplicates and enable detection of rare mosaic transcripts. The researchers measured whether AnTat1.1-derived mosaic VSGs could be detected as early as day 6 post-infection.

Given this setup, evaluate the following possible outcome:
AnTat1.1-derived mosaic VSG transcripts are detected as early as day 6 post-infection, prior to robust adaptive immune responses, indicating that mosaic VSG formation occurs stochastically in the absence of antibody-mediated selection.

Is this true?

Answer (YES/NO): YES